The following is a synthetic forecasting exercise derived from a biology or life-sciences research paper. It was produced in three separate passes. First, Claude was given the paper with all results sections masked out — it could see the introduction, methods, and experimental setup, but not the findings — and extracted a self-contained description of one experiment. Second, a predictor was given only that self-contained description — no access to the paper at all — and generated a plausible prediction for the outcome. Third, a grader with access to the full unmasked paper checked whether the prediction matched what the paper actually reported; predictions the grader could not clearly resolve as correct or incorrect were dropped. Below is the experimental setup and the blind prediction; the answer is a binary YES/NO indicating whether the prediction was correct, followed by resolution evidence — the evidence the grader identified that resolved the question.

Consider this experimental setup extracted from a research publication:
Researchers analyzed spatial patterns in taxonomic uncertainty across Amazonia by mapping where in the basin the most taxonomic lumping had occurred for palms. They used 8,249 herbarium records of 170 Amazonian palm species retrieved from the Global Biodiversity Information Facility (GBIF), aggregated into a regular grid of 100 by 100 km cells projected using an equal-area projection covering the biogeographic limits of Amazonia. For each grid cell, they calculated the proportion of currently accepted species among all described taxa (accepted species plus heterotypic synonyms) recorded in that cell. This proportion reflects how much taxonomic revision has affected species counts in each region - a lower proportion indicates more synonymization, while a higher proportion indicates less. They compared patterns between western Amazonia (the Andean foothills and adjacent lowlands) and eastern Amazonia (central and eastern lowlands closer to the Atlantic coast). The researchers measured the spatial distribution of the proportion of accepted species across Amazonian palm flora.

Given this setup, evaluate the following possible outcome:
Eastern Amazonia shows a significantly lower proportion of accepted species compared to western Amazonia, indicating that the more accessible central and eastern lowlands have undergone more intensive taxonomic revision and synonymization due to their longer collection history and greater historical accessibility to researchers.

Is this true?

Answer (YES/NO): NO